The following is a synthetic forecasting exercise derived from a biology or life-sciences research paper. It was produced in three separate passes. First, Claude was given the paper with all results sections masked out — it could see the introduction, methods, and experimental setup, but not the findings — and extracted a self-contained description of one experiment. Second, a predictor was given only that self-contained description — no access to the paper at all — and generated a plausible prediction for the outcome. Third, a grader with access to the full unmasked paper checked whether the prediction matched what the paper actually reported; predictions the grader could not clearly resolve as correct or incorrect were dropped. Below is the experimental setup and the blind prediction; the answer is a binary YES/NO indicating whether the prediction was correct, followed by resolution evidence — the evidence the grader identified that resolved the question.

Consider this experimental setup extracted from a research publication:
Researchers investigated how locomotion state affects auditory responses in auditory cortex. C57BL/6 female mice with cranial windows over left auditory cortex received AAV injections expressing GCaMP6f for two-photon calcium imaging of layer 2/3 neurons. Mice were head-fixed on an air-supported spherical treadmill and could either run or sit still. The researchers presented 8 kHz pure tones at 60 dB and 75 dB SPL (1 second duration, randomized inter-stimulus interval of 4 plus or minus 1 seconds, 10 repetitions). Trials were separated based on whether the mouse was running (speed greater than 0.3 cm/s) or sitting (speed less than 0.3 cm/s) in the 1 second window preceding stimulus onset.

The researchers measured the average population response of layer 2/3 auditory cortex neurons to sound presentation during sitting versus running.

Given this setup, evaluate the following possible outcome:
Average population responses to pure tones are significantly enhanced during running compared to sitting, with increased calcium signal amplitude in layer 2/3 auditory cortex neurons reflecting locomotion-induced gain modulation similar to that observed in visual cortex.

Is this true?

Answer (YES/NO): NO